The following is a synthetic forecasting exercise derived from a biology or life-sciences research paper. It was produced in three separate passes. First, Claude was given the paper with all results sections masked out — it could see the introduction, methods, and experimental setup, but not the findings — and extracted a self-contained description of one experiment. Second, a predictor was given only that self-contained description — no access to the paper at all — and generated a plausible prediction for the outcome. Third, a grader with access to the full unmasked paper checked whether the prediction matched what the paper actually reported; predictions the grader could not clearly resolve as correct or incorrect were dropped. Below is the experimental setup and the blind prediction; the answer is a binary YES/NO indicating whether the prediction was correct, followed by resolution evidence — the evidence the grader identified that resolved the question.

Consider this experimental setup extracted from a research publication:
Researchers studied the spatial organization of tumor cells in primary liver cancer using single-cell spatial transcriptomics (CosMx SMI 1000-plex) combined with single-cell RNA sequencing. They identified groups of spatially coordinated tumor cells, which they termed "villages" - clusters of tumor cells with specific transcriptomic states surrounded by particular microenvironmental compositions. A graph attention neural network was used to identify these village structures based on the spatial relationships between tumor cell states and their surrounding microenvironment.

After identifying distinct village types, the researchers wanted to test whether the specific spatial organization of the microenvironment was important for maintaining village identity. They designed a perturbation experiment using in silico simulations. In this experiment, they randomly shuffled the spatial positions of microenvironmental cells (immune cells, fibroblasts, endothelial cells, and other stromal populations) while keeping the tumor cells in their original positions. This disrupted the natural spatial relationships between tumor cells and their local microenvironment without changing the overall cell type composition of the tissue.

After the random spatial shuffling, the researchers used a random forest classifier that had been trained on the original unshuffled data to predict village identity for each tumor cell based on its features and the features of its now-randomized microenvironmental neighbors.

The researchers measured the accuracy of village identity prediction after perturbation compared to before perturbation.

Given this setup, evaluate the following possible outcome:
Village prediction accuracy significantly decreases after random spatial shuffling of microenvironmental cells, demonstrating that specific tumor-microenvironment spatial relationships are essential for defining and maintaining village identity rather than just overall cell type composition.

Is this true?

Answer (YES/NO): YES